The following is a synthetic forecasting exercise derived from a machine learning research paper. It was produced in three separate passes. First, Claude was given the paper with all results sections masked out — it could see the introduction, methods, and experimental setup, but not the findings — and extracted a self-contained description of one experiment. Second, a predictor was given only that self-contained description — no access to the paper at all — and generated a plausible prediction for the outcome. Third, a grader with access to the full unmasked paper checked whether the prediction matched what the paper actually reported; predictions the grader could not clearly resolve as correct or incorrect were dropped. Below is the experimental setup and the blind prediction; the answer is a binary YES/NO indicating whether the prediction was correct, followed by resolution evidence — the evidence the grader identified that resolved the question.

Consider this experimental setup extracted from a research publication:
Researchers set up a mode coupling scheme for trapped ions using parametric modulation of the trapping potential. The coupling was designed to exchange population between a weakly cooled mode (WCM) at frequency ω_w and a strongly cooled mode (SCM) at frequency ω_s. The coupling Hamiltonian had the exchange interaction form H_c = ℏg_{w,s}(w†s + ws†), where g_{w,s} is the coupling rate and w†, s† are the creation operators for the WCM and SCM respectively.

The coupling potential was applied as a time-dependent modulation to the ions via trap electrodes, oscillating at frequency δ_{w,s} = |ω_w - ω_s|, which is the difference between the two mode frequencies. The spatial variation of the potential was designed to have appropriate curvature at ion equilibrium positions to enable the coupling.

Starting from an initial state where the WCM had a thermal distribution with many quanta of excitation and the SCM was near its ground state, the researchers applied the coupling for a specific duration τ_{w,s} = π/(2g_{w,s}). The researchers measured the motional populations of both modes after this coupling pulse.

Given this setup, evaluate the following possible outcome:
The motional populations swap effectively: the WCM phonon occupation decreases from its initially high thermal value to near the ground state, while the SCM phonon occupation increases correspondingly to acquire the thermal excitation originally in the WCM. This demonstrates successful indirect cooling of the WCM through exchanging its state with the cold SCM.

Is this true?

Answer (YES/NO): YES